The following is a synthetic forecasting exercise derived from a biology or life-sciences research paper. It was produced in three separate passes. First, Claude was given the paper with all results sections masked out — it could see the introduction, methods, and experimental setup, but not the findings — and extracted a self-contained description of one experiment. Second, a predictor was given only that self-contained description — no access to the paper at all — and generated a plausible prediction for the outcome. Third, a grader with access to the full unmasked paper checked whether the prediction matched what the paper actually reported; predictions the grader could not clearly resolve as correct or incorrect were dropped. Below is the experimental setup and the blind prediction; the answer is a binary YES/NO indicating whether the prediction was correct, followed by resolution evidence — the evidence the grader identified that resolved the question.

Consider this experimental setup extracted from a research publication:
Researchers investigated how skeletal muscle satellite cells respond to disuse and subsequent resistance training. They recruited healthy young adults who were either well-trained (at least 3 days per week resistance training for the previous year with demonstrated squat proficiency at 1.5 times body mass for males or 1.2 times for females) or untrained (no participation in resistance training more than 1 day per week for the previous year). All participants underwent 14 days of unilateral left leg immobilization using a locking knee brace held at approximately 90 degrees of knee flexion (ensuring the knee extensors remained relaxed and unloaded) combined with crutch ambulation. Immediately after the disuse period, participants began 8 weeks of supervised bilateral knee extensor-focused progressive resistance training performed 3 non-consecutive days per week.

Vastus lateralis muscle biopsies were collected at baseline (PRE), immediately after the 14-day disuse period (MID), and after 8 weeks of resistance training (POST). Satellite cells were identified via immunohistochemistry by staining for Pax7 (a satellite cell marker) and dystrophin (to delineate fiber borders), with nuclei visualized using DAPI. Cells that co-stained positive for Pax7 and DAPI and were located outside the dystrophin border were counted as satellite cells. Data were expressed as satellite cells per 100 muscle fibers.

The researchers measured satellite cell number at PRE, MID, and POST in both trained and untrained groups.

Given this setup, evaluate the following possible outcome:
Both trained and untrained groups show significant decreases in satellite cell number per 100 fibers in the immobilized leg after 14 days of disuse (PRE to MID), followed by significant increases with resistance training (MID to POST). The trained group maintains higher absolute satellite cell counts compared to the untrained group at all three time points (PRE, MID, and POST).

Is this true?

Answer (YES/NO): NO